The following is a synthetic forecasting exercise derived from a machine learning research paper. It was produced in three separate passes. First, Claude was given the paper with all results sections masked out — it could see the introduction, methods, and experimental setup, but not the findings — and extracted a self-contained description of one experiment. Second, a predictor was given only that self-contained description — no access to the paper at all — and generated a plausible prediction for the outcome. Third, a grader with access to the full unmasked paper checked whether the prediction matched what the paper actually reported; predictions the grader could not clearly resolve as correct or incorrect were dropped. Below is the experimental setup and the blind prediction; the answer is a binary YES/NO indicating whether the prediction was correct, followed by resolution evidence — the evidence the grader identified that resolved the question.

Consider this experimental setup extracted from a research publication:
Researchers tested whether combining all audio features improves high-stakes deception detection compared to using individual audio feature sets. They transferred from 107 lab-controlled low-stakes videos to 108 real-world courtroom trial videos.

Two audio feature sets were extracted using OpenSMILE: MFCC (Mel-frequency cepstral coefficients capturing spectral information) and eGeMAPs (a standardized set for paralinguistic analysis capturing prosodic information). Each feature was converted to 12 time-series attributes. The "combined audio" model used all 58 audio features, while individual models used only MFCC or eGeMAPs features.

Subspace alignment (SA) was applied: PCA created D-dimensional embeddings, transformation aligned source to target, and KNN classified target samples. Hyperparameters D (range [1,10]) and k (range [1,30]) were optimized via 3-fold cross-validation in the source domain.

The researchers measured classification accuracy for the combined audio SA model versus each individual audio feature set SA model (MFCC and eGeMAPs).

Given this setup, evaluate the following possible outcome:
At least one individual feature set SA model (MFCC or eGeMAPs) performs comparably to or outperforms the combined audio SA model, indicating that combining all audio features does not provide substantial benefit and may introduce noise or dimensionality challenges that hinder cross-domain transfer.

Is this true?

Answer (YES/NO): NO